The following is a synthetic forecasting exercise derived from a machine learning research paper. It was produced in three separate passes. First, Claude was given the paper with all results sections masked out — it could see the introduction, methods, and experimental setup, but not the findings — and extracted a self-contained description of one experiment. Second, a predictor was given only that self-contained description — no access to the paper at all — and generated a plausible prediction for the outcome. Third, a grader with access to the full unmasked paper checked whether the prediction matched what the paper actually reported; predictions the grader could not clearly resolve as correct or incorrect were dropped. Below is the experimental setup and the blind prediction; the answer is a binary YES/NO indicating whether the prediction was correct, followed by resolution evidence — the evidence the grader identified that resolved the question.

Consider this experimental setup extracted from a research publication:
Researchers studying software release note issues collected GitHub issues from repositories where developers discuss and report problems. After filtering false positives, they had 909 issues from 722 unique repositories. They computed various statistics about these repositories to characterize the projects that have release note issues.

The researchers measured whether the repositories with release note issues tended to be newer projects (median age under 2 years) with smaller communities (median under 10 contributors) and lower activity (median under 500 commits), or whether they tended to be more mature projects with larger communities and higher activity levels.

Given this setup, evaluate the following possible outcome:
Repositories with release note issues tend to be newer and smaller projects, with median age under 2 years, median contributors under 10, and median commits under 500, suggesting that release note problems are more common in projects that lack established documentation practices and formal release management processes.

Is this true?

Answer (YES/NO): NO